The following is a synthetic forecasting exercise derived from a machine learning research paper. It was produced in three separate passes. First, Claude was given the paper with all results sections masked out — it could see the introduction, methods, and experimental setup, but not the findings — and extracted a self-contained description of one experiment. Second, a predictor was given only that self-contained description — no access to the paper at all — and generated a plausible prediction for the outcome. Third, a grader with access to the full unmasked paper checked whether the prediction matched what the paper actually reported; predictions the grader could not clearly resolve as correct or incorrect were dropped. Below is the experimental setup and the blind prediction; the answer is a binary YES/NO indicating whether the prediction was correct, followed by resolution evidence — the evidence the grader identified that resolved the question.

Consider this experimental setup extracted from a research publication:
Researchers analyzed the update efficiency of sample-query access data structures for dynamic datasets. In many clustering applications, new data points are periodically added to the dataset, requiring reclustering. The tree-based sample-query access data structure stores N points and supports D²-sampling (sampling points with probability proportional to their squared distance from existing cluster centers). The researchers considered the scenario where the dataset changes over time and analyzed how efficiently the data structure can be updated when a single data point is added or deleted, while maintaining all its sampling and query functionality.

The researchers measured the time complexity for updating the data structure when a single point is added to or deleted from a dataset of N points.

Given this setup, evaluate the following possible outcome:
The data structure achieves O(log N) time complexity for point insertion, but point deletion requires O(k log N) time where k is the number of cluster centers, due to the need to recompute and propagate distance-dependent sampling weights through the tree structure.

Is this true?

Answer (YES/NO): NO